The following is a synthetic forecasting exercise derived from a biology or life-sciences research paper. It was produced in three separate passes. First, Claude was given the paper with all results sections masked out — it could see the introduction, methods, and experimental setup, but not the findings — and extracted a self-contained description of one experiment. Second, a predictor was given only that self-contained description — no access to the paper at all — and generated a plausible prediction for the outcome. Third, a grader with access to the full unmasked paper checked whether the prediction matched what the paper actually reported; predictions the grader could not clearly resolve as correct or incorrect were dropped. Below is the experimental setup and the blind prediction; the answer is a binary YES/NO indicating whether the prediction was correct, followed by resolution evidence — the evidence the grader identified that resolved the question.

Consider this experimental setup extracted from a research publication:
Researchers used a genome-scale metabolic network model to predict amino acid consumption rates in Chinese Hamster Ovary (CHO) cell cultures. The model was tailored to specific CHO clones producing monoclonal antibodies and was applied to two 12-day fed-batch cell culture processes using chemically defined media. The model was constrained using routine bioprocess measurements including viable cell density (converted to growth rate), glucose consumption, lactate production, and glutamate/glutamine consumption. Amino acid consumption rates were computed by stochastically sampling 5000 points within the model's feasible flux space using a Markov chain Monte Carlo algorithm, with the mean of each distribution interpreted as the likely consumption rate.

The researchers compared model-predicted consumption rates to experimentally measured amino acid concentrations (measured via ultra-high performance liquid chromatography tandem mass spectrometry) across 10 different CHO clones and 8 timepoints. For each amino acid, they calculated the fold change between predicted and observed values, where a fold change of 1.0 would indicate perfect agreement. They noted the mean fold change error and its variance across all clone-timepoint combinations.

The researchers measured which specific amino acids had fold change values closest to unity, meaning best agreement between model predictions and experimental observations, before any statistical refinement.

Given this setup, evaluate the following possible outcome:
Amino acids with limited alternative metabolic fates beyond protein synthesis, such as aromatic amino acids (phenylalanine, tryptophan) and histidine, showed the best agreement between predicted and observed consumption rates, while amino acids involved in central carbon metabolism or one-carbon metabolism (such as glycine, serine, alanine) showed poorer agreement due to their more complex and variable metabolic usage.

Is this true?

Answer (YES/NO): NO